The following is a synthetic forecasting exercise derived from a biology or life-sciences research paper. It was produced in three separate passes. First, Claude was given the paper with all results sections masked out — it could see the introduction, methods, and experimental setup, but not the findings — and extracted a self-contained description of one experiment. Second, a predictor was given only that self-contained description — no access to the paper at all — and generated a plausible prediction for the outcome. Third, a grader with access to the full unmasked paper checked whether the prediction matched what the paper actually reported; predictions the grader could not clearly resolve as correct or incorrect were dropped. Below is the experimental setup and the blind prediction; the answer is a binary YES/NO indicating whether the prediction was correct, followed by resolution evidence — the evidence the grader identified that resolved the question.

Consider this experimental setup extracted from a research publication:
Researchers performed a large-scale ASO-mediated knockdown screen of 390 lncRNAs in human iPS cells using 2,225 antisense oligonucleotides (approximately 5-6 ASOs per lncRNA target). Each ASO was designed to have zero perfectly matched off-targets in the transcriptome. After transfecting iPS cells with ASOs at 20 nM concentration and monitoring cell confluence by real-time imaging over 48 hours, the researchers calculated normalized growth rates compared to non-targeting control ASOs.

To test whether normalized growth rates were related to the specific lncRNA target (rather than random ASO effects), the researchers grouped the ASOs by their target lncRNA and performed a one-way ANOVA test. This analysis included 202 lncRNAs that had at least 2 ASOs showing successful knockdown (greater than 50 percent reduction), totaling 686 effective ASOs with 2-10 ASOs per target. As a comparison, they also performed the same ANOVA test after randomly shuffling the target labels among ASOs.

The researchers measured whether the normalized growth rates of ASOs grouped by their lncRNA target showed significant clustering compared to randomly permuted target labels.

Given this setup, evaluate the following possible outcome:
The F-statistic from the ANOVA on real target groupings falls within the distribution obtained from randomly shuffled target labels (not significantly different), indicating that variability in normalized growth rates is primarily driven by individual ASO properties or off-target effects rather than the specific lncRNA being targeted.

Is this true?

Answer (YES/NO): NO